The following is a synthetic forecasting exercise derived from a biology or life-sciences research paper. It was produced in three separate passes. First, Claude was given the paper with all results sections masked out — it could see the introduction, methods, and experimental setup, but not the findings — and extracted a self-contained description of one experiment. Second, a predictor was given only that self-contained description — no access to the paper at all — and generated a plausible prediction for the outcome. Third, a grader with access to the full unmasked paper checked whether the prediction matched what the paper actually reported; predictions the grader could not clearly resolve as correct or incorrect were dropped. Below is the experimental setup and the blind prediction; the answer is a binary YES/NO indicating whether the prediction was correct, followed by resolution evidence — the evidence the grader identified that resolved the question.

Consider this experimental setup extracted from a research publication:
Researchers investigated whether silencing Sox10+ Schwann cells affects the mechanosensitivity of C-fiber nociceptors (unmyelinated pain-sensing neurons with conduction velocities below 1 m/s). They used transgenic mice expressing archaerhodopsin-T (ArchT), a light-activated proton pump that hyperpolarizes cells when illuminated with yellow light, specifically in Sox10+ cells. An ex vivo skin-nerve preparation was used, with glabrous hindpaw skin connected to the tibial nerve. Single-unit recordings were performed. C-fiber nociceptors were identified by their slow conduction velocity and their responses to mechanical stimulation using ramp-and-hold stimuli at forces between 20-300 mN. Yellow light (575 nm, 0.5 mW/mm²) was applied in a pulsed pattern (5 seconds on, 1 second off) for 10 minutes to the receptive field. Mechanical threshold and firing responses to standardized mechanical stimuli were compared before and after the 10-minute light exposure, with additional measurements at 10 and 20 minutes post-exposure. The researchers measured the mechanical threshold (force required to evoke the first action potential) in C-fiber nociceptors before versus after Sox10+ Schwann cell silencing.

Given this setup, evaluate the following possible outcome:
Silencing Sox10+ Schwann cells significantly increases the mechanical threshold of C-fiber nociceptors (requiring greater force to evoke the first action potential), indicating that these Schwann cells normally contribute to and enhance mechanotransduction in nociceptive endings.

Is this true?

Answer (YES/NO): NO